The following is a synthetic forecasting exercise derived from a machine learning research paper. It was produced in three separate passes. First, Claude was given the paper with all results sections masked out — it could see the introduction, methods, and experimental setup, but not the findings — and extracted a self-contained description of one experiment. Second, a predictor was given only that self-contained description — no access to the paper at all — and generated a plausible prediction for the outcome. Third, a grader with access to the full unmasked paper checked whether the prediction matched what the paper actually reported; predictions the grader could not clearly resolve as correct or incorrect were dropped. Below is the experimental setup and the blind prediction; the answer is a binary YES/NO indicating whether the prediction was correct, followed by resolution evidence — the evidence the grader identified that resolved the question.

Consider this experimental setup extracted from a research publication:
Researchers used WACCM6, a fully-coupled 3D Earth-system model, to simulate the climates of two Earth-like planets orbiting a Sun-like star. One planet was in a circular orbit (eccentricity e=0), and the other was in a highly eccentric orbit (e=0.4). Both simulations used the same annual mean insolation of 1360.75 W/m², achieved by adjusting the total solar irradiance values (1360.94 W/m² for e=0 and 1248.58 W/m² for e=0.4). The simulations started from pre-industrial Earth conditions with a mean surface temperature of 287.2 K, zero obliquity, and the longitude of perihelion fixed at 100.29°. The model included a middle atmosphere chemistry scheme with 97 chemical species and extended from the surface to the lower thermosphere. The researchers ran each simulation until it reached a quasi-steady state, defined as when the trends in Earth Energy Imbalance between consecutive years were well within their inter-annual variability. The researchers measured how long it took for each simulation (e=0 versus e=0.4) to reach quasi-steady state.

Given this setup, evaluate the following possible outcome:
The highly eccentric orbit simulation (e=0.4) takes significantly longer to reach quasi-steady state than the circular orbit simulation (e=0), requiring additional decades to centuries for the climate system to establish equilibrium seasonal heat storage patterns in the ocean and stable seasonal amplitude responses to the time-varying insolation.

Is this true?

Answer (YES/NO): NO